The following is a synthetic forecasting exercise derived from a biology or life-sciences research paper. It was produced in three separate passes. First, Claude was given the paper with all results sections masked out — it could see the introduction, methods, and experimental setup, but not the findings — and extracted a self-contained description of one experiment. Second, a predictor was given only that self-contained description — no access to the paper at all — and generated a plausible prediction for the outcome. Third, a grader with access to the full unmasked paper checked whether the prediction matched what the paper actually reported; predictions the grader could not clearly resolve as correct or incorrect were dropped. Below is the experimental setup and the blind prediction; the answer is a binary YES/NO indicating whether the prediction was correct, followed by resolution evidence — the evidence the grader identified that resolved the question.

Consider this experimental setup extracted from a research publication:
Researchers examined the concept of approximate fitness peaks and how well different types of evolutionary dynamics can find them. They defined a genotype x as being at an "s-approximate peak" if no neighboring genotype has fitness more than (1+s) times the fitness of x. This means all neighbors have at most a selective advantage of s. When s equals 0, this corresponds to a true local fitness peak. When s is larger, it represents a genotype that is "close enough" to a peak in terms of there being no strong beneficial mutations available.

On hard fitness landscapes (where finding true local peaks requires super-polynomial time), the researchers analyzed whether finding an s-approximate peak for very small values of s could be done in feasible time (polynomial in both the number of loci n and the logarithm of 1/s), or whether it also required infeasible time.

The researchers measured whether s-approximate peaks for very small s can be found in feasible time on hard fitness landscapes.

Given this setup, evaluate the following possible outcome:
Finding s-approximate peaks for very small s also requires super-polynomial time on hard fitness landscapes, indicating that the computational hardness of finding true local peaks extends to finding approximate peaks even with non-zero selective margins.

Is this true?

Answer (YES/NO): YES